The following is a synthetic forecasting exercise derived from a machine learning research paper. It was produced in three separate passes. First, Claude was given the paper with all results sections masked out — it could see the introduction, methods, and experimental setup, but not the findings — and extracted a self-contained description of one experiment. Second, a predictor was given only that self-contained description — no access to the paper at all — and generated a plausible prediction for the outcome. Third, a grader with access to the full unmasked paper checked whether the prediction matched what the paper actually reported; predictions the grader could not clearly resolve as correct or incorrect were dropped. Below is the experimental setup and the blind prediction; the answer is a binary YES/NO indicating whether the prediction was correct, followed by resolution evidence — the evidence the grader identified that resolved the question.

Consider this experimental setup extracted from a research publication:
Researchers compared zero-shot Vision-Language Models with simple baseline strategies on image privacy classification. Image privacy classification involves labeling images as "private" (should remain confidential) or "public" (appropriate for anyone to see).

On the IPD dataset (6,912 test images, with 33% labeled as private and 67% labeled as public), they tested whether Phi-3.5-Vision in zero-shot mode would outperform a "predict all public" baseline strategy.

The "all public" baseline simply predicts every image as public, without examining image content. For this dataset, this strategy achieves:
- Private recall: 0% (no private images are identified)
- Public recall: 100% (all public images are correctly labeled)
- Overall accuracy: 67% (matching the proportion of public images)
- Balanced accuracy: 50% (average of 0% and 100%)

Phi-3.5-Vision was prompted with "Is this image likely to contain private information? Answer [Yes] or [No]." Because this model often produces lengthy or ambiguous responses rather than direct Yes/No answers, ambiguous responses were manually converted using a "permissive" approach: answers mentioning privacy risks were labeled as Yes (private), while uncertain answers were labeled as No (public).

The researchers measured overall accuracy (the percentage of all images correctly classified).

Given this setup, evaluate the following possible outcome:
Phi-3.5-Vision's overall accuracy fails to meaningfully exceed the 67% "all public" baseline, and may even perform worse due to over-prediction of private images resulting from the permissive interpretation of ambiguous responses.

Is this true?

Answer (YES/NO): NO